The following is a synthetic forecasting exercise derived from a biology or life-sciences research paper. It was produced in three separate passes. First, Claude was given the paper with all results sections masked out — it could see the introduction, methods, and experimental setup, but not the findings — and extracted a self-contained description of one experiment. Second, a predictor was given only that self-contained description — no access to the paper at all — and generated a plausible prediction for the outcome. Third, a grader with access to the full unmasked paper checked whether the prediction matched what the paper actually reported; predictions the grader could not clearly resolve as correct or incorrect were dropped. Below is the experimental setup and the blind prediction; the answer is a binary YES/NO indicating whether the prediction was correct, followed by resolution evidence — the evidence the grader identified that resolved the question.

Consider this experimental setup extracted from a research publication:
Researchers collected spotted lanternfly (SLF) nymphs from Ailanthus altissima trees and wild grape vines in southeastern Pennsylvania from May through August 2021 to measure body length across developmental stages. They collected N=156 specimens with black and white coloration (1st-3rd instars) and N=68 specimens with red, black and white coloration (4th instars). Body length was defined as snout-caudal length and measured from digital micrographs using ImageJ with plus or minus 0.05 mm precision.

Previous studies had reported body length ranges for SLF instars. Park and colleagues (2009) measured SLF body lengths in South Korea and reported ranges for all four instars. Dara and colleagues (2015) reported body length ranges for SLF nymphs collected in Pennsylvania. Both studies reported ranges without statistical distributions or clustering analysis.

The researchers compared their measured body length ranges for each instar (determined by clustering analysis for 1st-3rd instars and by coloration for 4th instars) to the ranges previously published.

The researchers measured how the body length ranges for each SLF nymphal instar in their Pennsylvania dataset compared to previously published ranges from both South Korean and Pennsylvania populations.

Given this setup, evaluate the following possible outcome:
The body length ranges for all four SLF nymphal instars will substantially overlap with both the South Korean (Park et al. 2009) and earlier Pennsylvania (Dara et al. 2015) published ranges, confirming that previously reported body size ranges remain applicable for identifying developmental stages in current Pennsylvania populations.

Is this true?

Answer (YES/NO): NO